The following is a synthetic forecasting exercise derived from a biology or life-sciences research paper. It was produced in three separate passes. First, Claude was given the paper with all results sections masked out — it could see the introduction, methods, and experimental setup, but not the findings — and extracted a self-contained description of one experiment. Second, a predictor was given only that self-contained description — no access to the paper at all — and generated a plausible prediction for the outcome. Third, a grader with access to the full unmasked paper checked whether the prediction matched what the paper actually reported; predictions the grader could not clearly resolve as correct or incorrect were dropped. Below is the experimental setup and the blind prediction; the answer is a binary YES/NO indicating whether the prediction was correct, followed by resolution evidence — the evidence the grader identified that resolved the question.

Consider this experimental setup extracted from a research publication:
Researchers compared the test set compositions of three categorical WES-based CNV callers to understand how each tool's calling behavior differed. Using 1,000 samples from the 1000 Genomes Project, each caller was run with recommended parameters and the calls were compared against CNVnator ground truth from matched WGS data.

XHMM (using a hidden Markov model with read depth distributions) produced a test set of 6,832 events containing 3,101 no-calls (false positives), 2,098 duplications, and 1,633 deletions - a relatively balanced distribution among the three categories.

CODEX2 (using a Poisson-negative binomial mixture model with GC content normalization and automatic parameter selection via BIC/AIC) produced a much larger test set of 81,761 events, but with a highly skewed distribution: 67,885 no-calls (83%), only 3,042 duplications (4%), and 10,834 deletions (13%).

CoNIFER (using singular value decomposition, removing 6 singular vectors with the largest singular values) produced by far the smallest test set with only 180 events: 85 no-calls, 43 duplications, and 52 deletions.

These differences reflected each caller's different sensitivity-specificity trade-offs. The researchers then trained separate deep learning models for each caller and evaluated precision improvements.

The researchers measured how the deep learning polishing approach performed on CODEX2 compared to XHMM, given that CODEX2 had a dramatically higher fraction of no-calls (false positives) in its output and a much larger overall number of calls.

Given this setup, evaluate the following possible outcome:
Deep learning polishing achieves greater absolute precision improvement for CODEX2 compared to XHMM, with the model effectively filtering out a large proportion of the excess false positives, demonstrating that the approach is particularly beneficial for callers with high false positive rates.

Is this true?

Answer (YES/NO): NO